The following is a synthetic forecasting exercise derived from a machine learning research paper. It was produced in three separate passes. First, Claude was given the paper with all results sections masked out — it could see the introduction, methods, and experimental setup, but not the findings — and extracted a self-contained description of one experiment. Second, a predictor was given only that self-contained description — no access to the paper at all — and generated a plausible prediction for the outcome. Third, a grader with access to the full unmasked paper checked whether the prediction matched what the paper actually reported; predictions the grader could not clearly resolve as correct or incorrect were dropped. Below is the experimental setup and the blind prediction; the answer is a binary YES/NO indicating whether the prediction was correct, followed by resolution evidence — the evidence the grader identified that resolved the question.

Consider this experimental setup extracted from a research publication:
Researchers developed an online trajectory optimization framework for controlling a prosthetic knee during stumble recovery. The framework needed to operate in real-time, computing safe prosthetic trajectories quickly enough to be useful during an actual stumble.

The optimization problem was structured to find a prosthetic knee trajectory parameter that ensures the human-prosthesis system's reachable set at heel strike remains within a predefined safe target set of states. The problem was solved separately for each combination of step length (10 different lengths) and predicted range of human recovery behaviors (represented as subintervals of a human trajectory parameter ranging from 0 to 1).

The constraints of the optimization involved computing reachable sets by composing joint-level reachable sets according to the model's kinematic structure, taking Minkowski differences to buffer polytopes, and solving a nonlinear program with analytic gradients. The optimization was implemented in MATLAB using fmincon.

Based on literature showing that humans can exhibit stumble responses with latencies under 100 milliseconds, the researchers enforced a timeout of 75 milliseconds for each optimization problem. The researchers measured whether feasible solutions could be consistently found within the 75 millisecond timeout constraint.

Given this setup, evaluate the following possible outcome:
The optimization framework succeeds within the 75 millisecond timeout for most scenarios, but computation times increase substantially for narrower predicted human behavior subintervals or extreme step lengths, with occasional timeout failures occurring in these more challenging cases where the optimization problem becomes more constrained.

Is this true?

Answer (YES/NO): NO